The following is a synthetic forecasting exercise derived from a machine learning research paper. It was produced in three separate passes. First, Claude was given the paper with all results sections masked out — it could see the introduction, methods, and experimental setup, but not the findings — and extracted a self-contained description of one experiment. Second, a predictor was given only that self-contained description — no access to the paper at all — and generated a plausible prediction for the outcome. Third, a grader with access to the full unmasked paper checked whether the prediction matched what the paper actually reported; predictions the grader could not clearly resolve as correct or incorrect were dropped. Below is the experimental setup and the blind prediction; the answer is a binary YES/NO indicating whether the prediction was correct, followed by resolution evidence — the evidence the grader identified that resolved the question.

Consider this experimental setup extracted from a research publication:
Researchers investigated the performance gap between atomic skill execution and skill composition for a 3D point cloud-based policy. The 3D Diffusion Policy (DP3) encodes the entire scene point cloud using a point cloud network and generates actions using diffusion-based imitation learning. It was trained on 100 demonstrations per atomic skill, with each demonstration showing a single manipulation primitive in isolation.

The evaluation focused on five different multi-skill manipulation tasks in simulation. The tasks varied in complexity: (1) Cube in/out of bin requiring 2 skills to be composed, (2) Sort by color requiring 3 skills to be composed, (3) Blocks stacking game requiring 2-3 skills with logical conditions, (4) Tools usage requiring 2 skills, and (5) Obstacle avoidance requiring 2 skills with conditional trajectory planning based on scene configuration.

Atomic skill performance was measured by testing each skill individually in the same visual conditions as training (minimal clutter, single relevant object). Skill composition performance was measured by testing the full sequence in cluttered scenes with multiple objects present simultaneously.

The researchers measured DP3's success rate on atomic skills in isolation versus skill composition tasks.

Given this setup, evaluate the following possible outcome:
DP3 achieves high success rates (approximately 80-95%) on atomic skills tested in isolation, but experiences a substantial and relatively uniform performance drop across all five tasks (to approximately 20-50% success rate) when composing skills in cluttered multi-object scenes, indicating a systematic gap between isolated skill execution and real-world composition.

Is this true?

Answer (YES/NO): NO